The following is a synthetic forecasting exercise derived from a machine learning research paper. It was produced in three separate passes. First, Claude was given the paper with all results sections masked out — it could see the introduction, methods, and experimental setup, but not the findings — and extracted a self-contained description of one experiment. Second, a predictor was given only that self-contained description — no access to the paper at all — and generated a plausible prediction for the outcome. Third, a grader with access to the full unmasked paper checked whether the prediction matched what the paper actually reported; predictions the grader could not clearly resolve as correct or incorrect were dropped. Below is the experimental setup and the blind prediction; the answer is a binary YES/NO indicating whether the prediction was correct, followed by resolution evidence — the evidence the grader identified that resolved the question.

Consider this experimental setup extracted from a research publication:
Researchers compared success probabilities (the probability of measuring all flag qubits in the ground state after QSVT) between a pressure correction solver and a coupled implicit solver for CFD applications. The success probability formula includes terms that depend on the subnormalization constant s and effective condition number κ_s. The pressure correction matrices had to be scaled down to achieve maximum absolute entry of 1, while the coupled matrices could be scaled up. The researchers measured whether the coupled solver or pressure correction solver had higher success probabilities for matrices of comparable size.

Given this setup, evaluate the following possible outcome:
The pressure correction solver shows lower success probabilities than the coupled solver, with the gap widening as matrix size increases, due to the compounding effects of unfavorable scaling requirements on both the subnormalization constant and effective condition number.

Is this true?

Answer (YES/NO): NO